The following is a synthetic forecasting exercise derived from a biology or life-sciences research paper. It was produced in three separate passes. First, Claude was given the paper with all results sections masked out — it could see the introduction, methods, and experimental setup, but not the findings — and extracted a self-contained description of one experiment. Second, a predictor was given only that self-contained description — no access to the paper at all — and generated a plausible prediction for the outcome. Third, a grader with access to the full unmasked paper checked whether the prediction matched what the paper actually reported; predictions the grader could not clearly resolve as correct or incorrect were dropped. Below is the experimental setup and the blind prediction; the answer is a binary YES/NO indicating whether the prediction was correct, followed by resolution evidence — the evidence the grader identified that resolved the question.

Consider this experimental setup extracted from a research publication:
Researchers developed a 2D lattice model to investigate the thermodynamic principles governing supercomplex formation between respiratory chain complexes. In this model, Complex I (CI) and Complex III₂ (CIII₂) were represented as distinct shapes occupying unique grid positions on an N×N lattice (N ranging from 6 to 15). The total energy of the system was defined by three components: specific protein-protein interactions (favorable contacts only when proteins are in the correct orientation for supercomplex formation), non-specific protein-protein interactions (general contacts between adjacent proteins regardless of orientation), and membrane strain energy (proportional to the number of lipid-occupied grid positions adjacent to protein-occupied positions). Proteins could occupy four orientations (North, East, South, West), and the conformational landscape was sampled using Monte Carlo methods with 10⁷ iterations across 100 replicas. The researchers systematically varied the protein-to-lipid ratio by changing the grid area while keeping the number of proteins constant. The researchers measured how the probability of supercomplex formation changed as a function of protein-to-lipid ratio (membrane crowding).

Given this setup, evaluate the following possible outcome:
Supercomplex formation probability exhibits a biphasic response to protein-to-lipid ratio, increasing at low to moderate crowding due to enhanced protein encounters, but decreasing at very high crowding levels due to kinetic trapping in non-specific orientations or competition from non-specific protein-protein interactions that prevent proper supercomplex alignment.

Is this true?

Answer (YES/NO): NO